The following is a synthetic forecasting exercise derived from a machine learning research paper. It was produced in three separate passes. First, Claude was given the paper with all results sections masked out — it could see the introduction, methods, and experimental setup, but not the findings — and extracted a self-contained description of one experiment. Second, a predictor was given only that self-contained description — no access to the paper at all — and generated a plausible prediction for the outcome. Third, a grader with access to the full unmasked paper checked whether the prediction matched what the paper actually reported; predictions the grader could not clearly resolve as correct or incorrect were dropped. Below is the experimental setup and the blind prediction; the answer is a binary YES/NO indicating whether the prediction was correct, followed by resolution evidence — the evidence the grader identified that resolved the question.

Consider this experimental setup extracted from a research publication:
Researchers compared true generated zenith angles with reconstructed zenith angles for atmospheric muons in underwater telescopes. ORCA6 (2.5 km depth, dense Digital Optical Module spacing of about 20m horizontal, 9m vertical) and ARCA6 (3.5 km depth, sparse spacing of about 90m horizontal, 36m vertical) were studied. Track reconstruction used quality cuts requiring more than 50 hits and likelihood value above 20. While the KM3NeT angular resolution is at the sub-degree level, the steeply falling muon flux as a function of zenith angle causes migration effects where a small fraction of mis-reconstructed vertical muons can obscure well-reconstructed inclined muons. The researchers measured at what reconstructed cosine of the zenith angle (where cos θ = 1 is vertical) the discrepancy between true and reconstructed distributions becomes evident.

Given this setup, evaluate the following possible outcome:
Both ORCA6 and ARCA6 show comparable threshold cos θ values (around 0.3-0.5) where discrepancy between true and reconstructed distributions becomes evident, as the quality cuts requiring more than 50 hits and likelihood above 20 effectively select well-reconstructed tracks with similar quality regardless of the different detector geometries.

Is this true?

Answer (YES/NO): NO